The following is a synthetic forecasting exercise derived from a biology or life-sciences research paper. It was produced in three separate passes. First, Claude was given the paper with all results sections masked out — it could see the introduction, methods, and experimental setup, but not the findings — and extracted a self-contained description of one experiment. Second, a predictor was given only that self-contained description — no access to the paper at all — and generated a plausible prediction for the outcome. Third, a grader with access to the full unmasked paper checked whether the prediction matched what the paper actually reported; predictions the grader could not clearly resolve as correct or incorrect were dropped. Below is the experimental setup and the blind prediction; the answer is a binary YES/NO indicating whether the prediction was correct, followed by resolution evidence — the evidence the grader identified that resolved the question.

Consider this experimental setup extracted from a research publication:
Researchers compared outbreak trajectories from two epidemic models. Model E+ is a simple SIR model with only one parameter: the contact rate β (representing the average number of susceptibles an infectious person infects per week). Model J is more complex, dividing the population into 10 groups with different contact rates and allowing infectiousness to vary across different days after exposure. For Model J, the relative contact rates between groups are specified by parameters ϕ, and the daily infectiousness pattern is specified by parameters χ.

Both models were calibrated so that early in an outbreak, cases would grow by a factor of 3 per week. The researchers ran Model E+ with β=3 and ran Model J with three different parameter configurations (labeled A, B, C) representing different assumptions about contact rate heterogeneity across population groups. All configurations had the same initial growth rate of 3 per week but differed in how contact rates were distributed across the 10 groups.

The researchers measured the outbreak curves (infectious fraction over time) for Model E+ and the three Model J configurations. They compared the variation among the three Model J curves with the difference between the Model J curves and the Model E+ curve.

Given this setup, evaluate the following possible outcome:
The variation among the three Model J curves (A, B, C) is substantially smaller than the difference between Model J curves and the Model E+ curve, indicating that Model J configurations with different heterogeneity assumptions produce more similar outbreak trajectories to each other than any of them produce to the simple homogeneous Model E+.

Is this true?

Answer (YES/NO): NO